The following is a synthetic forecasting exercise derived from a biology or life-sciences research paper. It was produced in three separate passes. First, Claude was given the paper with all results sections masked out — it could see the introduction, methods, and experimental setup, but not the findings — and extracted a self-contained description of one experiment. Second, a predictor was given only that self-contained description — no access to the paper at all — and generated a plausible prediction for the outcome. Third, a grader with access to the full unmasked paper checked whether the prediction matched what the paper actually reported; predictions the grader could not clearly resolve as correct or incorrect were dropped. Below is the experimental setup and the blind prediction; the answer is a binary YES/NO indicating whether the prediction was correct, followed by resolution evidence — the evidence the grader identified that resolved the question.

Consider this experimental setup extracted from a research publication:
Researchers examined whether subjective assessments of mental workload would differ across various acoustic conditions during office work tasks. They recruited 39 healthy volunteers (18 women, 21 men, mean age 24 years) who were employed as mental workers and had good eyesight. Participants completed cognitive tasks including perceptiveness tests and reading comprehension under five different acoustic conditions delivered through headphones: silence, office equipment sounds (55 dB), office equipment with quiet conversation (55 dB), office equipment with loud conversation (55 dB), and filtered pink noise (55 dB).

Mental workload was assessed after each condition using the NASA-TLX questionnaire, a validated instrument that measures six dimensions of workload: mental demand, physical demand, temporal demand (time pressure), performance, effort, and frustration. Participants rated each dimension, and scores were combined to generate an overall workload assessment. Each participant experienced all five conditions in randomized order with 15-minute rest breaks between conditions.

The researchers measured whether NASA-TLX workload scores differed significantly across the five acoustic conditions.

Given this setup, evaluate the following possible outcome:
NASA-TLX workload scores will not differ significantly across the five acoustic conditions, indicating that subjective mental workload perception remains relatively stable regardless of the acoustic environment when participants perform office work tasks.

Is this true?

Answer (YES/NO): YES